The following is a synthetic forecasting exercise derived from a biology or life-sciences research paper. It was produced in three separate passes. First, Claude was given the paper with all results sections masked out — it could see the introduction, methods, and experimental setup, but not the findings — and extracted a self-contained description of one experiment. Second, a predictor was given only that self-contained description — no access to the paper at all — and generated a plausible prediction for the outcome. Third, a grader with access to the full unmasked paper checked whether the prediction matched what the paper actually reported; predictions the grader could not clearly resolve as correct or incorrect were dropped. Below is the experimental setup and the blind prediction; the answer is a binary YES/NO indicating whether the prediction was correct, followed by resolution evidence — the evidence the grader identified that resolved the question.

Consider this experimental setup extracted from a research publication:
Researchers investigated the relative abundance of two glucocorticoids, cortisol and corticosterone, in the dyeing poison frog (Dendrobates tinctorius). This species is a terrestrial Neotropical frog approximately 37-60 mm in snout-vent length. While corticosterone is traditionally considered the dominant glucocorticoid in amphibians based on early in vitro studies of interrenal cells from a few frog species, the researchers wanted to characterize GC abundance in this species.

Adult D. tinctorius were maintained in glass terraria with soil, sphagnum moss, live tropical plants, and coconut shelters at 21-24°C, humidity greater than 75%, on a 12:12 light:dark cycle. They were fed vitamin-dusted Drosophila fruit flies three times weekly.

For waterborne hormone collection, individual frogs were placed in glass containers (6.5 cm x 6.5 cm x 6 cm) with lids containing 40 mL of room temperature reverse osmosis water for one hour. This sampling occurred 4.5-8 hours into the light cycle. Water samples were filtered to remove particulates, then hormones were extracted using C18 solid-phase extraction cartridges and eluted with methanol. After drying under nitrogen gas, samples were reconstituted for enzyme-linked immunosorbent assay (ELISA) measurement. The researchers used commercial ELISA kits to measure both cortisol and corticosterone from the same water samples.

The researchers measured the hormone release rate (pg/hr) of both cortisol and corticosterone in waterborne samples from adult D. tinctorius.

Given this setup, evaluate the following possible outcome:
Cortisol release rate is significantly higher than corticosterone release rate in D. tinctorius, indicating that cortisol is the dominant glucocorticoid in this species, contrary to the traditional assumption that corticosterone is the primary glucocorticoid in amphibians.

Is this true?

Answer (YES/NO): NO